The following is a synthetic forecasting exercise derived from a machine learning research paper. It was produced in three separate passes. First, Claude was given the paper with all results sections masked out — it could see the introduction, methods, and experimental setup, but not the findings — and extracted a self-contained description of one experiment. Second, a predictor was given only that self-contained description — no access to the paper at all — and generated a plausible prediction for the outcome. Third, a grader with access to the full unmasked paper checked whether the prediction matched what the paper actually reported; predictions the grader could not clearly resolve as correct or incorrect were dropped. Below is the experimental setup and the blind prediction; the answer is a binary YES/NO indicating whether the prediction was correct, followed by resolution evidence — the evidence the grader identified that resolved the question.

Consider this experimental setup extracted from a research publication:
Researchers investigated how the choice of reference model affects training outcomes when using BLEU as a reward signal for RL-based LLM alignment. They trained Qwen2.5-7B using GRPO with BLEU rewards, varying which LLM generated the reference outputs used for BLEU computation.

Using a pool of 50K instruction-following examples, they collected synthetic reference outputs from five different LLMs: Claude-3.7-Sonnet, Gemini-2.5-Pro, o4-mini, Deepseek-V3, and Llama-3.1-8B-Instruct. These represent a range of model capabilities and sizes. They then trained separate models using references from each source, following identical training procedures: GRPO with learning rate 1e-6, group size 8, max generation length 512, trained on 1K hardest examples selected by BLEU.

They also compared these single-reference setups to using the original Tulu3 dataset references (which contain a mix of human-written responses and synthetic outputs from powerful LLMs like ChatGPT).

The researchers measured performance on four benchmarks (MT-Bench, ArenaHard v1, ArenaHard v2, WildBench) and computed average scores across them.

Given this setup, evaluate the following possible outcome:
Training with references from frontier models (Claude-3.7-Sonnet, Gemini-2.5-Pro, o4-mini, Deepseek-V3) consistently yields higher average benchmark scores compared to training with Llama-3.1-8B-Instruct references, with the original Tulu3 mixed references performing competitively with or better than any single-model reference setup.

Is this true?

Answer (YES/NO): NO